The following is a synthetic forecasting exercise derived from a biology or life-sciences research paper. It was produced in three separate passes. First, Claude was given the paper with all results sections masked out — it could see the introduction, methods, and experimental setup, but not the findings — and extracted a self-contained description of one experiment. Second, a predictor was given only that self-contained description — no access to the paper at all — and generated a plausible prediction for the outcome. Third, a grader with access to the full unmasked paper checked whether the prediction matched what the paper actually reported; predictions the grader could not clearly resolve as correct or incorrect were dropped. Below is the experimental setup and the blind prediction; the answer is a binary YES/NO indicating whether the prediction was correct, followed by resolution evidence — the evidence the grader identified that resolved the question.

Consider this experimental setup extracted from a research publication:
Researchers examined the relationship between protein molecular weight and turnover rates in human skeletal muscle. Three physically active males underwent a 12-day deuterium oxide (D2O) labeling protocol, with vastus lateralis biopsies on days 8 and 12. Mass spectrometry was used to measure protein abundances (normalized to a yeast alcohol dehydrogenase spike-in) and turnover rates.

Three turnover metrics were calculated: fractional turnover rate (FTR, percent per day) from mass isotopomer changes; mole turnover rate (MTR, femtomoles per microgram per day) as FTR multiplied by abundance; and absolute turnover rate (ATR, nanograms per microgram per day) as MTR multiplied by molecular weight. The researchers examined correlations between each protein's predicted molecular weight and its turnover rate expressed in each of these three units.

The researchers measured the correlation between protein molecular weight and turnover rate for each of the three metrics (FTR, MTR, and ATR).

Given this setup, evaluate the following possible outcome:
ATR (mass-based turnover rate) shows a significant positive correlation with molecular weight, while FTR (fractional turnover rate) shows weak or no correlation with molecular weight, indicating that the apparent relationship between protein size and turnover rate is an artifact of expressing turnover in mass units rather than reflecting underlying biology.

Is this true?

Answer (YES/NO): NO